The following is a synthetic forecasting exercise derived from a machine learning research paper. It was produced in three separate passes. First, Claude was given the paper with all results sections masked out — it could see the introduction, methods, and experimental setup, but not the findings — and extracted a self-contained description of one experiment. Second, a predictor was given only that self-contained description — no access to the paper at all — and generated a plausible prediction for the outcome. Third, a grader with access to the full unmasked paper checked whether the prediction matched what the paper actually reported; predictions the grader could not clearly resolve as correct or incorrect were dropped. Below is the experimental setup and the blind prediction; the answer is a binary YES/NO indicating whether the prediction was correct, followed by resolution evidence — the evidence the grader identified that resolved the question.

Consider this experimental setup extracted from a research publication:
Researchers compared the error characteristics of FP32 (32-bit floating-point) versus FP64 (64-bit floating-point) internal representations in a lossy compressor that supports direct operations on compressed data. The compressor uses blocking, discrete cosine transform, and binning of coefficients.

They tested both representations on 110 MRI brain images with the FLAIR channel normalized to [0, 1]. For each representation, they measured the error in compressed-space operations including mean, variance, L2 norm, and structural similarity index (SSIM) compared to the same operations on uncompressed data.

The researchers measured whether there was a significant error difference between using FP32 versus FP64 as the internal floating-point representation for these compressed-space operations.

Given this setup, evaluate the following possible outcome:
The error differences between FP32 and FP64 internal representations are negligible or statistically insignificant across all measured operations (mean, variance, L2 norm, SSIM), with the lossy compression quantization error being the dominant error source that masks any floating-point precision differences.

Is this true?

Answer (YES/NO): YES